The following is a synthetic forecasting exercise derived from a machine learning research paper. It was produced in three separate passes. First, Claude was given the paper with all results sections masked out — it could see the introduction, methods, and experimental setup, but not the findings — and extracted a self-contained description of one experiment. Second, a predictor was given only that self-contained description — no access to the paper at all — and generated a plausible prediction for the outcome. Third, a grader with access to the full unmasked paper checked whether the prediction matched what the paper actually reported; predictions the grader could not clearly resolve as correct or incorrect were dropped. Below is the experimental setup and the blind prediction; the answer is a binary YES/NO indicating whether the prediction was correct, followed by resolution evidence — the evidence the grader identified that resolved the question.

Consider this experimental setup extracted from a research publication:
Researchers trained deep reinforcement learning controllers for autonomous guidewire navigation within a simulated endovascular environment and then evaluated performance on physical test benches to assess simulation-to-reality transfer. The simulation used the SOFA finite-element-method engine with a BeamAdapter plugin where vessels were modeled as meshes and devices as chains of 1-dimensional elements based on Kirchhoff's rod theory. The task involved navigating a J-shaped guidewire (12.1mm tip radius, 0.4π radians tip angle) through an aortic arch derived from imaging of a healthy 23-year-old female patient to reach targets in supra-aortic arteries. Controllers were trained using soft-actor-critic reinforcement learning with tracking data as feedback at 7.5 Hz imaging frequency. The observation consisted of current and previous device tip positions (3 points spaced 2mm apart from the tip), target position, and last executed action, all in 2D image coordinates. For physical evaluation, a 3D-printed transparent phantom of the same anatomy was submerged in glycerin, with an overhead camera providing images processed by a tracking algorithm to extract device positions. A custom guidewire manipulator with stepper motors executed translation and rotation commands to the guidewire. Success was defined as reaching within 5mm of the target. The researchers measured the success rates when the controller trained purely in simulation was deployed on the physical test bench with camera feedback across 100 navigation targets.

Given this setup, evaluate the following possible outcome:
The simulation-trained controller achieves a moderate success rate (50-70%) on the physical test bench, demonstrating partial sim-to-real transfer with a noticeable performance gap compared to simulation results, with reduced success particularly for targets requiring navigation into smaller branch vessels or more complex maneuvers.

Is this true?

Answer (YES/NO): NO